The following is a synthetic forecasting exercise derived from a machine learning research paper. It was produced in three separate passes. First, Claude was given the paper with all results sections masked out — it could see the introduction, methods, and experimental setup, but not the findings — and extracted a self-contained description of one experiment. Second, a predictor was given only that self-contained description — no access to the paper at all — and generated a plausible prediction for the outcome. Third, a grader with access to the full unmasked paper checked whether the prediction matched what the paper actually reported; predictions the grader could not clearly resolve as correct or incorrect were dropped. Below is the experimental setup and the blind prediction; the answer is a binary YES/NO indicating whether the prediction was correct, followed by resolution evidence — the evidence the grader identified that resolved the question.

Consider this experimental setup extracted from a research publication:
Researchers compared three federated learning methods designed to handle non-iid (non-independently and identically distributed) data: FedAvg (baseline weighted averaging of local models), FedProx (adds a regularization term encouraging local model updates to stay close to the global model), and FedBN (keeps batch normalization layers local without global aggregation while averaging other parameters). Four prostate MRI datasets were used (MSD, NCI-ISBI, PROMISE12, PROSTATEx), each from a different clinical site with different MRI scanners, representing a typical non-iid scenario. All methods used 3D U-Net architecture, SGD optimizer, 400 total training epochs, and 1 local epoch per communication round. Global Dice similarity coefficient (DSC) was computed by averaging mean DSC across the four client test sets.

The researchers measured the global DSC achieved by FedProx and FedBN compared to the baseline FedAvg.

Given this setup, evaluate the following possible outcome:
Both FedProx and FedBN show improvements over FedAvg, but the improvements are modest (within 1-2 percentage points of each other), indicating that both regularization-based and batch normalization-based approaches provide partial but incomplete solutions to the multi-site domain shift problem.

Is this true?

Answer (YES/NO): YES